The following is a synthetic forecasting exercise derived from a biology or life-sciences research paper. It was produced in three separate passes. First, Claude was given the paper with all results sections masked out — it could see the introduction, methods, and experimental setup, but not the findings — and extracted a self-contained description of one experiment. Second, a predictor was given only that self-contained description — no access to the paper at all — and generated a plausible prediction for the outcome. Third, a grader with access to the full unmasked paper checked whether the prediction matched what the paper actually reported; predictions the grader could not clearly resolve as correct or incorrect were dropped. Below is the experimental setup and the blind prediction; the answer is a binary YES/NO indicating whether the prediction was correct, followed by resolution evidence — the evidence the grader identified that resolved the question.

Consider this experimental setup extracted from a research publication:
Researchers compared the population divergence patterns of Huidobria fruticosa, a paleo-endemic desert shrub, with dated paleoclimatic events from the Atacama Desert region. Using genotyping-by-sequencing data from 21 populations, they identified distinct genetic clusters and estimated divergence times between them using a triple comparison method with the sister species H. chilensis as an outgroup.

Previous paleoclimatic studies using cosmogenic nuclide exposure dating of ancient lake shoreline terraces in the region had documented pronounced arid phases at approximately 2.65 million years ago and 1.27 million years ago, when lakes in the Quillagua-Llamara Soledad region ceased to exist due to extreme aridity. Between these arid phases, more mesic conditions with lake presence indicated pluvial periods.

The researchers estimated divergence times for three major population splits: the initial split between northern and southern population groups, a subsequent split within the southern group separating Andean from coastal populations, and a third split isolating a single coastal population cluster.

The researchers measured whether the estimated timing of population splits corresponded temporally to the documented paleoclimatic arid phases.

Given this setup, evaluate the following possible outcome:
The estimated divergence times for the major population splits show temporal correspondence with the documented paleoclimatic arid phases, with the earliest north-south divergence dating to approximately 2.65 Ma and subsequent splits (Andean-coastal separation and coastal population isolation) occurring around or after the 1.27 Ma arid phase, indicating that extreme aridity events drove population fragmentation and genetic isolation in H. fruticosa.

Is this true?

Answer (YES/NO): NO